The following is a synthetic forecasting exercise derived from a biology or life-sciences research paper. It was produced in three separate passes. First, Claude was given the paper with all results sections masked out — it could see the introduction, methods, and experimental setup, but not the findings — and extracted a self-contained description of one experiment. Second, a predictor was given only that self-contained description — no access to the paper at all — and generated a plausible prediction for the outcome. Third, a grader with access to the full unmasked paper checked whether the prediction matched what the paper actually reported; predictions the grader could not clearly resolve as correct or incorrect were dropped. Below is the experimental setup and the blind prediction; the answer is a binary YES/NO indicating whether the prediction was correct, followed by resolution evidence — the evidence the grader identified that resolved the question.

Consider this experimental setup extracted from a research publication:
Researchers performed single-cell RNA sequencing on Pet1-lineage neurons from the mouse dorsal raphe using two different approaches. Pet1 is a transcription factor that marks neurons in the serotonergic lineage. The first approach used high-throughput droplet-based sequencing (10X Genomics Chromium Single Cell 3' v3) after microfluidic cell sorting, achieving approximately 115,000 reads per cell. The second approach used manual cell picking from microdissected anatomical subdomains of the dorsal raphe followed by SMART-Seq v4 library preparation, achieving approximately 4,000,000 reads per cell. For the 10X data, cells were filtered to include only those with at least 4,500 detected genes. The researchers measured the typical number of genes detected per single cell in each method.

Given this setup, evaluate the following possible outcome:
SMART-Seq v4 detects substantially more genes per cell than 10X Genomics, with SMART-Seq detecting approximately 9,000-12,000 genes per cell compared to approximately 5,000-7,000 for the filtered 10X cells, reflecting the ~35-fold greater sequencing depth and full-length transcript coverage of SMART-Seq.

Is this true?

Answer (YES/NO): NO